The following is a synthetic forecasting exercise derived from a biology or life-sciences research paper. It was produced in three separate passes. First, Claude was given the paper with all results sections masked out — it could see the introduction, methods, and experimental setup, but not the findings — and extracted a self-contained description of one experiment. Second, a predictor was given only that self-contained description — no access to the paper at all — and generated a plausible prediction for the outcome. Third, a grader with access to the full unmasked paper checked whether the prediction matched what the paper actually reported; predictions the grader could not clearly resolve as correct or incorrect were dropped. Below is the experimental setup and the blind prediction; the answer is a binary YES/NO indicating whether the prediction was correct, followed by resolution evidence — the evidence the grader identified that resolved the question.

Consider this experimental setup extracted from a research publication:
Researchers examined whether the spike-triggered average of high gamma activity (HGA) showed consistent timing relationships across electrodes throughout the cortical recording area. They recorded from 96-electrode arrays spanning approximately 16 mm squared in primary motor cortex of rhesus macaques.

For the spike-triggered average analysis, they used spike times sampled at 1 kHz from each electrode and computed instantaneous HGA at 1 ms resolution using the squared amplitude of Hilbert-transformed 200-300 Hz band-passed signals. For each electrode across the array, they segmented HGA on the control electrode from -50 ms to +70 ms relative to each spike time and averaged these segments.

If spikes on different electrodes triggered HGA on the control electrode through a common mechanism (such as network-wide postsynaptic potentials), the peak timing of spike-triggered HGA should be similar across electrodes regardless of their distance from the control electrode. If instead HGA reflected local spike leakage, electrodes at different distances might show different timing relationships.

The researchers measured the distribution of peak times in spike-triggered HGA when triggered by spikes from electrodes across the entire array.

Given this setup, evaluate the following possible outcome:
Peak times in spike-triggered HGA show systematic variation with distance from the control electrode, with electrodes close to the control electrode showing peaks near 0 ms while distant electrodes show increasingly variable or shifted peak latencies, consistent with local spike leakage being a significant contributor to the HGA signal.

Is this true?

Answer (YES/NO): NO